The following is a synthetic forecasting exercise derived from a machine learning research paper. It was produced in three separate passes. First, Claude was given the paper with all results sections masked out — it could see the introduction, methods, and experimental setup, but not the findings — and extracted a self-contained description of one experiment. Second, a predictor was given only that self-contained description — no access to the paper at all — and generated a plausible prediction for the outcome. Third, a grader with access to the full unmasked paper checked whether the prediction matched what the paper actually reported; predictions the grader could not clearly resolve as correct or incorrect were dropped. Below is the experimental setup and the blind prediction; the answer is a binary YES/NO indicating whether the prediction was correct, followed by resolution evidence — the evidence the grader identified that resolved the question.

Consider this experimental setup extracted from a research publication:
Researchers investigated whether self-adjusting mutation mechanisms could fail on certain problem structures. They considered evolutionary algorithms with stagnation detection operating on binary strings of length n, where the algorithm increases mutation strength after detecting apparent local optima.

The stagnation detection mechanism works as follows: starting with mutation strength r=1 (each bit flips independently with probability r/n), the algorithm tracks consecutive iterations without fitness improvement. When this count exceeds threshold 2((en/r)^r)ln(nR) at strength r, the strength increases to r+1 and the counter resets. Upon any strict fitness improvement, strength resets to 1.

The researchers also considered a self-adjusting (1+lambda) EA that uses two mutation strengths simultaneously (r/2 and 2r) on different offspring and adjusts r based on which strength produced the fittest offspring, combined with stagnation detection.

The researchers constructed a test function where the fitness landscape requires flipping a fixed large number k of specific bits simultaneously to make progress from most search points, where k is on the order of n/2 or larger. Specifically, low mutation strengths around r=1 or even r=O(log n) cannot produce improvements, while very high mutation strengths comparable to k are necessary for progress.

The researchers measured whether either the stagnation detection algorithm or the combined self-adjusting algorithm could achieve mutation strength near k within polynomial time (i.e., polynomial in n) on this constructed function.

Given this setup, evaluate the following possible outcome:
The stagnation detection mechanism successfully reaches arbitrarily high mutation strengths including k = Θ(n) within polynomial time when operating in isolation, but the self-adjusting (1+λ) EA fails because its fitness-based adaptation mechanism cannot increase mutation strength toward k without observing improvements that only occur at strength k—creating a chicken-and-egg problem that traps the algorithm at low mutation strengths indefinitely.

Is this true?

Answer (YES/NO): NO